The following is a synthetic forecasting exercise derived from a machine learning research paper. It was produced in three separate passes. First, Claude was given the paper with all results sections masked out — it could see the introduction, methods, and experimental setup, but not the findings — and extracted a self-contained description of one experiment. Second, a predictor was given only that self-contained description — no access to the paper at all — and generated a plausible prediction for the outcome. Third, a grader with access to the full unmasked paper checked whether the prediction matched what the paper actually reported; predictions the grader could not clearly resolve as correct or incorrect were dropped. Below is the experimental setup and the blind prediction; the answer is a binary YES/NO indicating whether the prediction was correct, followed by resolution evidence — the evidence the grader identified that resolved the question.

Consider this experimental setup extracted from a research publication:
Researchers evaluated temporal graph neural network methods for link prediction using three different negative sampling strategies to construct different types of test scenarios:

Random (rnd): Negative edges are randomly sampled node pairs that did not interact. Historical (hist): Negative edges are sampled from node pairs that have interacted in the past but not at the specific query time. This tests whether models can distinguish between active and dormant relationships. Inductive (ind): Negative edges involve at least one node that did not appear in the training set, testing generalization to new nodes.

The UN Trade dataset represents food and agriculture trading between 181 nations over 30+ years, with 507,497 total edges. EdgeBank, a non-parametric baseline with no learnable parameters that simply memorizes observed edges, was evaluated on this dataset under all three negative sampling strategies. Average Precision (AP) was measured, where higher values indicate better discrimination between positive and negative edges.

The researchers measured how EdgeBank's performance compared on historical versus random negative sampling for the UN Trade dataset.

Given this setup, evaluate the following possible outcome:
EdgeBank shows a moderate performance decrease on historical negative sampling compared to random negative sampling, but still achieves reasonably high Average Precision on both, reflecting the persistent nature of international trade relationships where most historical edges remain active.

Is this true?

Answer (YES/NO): NO